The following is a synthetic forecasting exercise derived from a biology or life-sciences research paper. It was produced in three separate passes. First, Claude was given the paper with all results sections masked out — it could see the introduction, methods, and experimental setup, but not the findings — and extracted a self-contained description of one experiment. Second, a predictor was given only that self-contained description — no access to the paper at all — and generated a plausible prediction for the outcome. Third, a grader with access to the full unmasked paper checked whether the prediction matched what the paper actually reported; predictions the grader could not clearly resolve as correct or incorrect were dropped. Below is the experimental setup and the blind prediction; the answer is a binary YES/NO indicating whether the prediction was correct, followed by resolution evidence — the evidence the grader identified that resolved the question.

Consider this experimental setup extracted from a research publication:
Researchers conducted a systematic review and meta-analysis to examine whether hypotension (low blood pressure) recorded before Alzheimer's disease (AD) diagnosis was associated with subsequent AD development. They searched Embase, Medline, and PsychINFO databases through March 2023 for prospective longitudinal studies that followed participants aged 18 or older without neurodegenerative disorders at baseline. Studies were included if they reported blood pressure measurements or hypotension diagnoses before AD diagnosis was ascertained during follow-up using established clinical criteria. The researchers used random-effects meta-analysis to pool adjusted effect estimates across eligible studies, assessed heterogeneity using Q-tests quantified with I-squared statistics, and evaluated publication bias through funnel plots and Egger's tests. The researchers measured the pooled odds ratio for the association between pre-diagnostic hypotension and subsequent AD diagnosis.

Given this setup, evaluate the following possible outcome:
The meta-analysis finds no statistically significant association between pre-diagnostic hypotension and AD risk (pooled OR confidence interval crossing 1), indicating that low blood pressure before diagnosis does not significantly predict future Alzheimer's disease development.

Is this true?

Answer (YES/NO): NO